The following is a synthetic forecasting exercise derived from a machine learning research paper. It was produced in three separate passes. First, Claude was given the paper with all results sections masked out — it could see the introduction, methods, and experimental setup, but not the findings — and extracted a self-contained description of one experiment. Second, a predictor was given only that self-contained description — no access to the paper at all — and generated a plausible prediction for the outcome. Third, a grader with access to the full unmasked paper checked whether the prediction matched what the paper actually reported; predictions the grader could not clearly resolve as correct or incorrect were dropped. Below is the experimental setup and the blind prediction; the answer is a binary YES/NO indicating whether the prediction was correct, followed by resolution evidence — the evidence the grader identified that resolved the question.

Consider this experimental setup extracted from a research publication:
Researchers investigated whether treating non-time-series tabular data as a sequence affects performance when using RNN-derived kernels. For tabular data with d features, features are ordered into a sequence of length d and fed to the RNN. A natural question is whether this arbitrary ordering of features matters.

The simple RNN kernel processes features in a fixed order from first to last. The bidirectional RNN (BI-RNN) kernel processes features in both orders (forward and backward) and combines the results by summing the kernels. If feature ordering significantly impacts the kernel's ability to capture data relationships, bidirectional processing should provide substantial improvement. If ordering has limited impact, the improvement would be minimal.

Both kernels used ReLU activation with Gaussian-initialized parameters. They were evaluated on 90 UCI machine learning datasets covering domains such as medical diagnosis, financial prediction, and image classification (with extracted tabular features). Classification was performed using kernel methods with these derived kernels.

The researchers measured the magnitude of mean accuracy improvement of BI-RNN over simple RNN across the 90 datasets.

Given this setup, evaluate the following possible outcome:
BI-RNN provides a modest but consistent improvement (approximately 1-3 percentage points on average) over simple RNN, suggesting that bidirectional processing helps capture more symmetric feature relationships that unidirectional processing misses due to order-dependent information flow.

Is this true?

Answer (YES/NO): NO